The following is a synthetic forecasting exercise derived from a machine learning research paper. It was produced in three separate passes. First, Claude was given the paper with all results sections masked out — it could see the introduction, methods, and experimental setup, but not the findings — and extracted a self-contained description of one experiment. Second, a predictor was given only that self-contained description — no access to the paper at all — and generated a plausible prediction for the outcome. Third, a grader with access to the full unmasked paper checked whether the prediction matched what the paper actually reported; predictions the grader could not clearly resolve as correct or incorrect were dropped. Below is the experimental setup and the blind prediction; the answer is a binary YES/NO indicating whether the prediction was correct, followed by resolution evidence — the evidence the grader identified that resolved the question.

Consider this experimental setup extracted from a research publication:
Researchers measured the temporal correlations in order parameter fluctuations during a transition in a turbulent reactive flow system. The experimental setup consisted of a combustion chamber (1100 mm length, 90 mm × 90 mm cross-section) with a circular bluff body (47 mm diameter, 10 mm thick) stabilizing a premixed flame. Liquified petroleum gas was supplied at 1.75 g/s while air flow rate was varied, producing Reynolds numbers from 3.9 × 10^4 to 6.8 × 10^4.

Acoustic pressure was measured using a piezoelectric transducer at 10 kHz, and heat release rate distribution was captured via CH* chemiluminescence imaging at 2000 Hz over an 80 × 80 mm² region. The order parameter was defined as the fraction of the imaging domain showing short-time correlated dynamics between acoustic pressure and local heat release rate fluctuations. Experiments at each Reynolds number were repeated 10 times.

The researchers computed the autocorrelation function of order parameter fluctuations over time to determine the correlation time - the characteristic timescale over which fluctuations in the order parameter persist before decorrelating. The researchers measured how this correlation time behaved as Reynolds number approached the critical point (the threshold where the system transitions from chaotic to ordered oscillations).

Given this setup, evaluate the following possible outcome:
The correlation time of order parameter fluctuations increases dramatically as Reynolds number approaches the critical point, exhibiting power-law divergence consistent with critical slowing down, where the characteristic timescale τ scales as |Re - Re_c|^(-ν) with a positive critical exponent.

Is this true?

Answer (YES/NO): YES